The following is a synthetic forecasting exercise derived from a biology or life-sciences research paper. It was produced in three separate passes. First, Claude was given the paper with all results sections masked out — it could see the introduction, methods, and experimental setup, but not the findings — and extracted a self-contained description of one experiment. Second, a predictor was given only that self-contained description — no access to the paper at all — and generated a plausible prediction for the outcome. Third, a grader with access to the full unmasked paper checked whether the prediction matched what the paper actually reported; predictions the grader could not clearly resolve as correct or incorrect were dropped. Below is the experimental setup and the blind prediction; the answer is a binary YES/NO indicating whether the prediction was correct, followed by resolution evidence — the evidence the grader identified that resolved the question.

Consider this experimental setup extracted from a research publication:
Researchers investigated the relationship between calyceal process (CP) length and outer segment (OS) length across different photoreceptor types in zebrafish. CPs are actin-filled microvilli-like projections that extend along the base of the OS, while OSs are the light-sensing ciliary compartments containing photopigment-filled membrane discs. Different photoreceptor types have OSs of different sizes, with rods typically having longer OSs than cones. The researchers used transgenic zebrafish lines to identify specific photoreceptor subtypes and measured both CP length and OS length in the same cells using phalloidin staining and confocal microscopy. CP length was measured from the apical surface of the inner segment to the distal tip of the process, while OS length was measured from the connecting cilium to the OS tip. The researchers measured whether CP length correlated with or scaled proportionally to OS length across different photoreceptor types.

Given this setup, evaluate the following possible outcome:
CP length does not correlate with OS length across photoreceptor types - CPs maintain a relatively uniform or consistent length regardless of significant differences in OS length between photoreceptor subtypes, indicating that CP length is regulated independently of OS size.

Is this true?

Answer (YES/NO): NO